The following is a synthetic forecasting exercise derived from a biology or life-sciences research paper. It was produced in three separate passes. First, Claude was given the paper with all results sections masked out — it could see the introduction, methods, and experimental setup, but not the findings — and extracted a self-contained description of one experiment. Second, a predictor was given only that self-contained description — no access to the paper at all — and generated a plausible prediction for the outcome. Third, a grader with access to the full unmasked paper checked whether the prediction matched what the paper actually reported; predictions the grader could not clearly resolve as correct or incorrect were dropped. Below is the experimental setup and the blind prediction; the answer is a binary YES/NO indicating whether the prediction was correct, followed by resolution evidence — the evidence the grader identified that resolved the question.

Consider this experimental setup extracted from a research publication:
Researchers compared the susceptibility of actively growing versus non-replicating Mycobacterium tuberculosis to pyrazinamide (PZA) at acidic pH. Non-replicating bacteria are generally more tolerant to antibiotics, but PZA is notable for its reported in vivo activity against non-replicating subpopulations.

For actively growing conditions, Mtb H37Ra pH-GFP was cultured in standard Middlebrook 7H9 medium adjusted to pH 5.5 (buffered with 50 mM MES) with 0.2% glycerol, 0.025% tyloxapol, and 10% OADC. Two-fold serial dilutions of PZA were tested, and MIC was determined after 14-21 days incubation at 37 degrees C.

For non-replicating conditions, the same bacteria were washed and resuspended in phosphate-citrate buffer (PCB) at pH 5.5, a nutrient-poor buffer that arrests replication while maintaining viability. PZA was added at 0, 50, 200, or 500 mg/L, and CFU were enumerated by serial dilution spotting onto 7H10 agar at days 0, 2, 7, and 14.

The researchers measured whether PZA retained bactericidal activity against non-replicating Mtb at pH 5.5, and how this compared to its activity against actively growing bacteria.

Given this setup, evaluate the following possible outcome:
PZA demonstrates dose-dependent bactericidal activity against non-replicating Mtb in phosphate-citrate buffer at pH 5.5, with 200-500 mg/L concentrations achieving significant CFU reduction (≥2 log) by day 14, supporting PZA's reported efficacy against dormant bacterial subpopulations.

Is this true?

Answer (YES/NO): YES